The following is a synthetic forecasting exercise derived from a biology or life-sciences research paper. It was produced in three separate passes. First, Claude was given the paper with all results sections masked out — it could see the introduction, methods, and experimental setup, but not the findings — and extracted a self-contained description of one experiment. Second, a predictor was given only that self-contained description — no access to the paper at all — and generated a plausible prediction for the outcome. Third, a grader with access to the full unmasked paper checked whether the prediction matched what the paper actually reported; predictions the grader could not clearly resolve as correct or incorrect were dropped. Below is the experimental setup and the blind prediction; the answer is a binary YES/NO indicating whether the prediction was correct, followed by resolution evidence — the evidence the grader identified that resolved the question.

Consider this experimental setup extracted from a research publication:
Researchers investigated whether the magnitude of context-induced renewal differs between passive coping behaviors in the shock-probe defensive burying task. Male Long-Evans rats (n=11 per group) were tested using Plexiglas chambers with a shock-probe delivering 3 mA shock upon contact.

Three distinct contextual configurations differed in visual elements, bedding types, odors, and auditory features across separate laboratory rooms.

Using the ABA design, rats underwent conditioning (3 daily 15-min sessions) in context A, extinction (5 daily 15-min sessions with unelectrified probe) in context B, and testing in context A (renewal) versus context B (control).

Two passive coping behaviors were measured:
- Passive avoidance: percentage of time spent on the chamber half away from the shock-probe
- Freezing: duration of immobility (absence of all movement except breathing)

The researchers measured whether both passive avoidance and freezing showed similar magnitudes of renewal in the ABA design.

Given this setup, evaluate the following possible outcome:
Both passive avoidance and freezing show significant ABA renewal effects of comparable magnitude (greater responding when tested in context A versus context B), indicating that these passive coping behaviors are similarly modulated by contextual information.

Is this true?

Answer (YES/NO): NO